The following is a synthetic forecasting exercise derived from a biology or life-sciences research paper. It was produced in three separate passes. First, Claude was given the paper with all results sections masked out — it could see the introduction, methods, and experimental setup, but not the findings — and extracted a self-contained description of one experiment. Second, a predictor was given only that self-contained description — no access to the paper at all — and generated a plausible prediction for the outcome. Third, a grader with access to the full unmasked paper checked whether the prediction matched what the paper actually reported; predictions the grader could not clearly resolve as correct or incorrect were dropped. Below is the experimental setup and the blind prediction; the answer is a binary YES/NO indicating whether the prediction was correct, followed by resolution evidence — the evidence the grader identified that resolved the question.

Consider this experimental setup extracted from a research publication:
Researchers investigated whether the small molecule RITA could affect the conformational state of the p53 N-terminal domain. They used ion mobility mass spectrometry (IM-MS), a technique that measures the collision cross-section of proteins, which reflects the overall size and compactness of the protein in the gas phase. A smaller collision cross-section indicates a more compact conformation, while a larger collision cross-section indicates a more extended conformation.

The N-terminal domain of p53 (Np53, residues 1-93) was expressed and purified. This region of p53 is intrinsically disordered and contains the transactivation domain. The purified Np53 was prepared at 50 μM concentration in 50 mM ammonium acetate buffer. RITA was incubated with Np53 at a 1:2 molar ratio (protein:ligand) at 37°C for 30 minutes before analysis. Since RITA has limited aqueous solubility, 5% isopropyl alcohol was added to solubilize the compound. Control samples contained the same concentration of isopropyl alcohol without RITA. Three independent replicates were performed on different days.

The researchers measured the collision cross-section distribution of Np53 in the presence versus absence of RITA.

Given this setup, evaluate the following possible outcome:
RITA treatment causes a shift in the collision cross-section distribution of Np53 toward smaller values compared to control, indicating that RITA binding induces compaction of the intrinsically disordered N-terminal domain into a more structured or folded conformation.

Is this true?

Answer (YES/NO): YES